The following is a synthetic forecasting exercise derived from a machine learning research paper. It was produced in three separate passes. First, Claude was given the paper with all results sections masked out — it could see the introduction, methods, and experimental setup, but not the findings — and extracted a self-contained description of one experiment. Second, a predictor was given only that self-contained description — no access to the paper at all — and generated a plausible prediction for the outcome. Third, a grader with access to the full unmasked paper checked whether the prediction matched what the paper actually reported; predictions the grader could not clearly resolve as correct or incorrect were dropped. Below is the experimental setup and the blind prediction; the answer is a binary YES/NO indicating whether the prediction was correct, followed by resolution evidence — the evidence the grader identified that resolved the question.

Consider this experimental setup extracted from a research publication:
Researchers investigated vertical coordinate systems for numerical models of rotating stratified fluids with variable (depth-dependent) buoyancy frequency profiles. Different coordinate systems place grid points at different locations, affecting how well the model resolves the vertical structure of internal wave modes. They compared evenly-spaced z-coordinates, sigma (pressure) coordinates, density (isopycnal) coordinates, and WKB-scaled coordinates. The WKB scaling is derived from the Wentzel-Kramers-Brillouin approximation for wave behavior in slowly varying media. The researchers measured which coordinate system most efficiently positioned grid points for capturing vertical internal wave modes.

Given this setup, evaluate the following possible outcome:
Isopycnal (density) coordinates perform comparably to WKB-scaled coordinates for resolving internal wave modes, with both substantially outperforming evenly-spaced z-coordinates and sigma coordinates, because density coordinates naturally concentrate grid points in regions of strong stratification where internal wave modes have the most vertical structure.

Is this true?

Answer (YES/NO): NO